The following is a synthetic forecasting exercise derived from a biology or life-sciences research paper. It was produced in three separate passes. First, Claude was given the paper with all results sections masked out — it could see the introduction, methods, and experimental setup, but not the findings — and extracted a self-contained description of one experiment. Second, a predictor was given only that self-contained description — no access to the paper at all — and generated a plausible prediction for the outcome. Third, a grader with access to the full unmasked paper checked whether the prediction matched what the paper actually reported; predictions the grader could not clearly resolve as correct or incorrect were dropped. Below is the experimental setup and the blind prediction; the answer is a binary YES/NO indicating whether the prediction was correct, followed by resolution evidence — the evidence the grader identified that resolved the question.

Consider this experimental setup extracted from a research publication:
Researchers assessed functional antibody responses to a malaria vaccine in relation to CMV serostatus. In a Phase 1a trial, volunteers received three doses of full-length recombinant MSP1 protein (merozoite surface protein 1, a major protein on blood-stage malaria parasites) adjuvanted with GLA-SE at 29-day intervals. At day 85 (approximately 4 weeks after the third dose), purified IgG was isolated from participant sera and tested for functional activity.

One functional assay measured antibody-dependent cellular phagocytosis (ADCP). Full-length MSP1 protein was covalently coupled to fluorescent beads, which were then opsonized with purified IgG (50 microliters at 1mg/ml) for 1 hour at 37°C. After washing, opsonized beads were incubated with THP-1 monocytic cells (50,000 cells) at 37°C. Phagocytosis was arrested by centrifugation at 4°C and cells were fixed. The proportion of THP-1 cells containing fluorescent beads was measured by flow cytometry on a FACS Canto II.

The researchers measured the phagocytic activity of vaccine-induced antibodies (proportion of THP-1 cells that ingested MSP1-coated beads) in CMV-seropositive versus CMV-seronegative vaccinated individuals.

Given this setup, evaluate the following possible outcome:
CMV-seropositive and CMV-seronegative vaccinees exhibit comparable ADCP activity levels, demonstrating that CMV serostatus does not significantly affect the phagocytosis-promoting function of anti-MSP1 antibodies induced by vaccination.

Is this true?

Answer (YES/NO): YES